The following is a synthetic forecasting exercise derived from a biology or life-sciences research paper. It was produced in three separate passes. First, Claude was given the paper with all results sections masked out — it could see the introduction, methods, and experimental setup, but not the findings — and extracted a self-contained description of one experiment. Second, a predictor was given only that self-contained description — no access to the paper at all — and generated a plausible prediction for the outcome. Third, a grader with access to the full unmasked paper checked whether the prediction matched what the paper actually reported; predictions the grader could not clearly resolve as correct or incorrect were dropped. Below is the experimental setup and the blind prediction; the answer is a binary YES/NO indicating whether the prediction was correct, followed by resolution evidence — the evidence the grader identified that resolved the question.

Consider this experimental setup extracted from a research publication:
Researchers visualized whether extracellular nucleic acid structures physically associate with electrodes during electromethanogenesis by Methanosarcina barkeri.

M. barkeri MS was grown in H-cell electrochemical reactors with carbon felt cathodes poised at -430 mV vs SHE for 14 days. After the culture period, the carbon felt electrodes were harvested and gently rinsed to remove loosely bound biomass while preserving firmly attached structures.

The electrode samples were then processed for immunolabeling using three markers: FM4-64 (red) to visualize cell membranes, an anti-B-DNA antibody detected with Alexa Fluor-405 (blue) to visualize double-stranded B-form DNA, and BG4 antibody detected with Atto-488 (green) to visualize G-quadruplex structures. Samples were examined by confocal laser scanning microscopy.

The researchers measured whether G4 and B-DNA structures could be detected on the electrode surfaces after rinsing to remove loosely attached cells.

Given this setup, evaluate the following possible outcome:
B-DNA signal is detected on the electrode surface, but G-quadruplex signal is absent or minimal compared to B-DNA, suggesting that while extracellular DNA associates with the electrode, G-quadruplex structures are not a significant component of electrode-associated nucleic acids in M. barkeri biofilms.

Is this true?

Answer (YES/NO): NO